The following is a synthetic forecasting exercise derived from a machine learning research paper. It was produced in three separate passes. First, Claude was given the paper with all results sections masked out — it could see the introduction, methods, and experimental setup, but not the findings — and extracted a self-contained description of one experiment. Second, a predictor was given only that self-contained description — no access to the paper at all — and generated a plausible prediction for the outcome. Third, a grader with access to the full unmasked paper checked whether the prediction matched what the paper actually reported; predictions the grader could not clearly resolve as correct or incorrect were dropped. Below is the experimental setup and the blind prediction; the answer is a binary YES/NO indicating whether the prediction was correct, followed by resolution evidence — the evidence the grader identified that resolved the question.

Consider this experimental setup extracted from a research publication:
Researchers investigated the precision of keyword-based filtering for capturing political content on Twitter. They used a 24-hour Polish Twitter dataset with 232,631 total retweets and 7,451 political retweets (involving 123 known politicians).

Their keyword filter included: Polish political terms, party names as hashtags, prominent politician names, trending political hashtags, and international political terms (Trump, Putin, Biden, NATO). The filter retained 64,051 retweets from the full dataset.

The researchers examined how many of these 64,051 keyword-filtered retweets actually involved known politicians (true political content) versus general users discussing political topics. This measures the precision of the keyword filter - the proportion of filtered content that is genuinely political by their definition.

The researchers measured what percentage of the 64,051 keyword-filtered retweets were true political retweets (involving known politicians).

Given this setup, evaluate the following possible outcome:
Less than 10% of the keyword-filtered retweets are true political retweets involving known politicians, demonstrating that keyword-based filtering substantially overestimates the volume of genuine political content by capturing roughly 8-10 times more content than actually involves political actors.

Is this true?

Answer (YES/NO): NO